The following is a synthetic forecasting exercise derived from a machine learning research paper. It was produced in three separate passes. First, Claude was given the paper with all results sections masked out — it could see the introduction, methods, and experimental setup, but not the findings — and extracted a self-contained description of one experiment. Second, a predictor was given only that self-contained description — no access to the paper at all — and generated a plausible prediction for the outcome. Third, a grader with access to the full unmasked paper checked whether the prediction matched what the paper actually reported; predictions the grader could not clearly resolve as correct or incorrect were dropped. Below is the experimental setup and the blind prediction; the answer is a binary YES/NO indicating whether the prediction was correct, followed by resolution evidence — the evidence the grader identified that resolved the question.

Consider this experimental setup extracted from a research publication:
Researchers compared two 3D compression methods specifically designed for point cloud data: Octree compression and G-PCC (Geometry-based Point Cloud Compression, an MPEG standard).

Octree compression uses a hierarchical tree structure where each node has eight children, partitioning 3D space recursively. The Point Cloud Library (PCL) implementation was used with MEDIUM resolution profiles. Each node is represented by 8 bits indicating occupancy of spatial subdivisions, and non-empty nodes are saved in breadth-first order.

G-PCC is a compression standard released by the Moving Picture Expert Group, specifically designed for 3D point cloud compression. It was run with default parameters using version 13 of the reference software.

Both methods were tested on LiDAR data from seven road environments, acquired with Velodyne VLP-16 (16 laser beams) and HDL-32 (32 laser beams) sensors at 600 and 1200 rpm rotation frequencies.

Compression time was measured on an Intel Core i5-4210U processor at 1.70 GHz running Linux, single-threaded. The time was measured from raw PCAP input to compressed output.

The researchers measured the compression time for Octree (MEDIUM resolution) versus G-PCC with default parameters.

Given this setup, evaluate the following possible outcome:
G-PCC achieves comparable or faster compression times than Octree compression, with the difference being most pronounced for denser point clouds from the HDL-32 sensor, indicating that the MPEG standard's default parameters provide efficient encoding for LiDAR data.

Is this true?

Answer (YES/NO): NO